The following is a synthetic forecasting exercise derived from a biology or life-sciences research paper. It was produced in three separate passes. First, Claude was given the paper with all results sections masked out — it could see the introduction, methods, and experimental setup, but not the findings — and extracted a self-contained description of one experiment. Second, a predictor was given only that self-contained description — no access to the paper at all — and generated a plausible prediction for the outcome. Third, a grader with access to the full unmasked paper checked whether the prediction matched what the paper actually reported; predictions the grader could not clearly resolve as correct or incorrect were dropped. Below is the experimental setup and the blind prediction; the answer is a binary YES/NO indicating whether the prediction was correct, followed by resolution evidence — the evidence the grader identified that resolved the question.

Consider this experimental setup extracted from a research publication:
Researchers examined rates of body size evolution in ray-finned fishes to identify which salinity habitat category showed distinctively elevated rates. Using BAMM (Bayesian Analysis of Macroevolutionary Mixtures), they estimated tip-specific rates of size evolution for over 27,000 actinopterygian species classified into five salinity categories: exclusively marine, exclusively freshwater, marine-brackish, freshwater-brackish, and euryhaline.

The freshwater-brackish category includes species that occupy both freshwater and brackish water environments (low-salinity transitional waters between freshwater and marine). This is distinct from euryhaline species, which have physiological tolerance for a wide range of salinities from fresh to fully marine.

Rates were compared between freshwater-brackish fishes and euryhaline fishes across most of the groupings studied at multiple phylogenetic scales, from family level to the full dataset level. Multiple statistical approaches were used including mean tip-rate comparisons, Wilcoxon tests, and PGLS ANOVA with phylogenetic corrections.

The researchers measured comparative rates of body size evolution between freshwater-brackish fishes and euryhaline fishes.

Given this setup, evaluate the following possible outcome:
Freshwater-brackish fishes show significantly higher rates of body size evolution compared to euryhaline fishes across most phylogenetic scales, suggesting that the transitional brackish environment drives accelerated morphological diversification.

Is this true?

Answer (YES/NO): NO